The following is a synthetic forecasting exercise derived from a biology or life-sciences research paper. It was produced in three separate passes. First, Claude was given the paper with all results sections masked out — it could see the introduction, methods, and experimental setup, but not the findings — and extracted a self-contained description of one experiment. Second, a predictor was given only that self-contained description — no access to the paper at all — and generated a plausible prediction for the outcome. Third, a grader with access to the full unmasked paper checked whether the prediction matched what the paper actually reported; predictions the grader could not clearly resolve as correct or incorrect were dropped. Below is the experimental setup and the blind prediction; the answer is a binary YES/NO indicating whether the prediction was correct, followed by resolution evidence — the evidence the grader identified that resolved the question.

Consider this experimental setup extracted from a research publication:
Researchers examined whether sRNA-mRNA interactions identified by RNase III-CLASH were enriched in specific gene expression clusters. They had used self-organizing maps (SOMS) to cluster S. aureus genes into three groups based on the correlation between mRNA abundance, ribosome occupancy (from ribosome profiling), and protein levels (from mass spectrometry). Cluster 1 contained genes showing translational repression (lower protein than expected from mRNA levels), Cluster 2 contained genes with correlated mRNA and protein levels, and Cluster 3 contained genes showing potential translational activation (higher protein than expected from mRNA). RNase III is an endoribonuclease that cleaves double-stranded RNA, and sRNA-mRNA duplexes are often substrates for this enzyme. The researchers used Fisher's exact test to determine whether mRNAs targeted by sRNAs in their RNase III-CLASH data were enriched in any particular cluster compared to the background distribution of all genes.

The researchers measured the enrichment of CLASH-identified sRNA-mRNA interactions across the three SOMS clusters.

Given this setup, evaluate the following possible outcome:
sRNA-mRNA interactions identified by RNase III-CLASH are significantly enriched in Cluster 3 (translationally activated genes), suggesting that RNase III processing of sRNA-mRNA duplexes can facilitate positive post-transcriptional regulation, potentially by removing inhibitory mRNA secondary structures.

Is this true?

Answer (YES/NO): NO